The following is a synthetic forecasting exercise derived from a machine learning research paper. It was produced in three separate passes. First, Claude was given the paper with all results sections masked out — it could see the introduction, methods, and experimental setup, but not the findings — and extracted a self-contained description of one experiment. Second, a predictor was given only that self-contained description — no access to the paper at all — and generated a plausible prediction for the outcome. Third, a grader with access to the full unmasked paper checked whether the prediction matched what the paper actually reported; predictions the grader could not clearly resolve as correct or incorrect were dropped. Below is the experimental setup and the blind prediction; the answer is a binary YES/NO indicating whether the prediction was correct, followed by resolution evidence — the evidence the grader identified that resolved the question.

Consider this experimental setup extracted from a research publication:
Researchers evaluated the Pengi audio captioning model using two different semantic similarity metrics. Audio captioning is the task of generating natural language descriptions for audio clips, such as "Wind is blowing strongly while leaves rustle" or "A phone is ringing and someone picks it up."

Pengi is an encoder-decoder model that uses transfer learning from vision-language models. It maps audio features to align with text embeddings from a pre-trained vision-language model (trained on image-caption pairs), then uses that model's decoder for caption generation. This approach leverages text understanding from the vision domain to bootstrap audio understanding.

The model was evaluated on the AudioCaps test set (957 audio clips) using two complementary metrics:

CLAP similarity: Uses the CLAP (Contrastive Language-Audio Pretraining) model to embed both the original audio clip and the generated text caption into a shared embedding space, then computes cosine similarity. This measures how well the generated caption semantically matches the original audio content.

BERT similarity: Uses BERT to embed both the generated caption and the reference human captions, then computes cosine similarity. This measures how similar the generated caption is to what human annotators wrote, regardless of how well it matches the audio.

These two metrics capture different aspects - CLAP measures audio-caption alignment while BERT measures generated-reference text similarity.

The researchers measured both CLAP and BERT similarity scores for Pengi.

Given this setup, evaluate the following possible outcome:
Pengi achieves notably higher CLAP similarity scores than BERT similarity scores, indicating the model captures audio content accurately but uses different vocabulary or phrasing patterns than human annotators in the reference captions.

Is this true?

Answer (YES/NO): NO